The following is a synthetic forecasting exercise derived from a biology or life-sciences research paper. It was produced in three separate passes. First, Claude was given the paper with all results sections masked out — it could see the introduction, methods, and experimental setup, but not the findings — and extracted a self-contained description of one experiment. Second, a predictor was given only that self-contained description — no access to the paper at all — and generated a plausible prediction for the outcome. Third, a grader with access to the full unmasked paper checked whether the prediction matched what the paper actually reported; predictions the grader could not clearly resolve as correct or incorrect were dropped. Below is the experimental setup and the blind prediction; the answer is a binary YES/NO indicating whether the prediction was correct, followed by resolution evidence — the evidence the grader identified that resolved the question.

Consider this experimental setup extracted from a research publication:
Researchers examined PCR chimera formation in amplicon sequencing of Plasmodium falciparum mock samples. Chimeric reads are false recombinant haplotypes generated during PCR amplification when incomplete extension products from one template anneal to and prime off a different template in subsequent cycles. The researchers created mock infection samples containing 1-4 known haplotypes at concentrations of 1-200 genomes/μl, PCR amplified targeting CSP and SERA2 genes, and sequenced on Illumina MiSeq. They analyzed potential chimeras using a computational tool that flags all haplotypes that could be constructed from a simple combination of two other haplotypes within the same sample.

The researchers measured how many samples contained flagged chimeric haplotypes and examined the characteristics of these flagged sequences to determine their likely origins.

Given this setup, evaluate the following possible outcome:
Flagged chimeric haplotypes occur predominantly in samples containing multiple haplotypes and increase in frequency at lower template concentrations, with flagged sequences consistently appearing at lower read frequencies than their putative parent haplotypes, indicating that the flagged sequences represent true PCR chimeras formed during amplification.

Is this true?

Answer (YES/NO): NO